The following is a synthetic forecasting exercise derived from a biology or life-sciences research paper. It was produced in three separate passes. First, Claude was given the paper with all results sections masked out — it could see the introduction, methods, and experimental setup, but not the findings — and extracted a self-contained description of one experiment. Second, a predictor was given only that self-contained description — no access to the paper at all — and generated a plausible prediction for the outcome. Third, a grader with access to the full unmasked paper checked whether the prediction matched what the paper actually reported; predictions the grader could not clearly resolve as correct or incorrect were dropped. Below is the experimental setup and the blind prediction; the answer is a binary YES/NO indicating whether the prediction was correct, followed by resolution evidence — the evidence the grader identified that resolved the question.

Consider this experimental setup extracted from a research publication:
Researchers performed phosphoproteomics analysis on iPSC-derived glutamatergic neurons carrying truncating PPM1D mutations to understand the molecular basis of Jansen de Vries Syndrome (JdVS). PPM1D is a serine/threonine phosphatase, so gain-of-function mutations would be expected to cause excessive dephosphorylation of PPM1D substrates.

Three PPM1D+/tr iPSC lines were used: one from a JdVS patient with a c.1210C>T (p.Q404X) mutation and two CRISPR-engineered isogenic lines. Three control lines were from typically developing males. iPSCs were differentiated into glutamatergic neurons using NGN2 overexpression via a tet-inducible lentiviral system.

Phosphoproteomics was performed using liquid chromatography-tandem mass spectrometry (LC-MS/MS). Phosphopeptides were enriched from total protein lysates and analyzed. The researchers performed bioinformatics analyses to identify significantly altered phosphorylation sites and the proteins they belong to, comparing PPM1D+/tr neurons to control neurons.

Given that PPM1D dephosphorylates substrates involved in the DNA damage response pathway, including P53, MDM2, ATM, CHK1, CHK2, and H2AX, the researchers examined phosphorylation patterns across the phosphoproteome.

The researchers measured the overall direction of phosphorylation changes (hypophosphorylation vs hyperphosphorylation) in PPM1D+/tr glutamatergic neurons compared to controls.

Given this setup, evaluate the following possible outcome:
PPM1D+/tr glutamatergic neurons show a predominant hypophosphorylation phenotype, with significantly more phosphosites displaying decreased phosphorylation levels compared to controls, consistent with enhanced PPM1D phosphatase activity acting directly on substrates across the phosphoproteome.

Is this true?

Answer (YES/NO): NO